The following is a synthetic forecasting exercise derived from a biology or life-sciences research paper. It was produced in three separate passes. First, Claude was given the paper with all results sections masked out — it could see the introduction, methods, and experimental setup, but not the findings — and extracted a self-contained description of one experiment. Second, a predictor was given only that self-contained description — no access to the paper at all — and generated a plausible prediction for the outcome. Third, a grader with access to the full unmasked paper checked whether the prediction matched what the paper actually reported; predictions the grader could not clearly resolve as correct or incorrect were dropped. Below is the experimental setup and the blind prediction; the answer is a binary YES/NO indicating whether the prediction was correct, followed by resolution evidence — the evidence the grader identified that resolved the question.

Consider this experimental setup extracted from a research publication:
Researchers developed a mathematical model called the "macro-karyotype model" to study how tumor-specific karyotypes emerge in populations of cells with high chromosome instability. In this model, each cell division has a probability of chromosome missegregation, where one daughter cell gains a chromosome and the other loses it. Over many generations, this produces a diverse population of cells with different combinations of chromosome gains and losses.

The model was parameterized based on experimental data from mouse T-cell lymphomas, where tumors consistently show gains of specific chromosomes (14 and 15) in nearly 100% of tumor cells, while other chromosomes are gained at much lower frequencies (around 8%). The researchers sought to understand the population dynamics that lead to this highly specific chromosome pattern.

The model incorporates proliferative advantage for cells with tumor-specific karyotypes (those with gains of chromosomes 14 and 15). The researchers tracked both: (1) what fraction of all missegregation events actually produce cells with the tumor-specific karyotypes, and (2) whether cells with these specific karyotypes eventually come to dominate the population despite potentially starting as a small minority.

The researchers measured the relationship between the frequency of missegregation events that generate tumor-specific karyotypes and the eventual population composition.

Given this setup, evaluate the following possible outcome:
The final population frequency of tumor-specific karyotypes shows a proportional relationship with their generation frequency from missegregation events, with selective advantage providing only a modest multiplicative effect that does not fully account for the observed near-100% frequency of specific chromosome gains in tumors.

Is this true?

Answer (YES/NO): NO